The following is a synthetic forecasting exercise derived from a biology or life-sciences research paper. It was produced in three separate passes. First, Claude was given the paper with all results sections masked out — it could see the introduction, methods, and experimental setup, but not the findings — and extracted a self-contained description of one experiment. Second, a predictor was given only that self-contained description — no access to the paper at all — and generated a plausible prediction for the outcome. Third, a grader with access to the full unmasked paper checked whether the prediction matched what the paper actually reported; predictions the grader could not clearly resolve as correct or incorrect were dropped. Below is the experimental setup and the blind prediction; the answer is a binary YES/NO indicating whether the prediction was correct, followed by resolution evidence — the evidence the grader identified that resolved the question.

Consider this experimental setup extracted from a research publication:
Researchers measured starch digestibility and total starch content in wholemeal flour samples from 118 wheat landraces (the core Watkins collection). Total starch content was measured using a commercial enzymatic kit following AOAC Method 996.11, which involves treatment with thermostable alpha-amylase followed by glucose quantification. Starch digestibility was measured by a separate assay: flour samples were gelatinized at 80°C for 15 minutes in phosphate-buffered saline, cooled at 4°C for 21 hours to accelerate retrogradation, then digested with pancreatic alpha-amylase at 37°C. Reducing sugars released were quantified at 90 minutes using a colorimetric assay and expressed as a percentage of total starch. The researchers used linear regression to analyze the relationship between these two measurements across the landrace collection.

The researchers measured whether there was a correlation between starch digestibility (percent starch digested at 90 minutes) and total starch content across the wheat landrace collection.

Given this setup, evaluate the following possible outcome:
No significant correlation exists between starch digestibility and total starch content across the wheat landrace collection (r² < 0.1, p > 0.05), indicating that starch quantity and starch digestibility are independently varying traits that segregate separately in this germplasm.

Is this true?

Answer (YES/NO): YES